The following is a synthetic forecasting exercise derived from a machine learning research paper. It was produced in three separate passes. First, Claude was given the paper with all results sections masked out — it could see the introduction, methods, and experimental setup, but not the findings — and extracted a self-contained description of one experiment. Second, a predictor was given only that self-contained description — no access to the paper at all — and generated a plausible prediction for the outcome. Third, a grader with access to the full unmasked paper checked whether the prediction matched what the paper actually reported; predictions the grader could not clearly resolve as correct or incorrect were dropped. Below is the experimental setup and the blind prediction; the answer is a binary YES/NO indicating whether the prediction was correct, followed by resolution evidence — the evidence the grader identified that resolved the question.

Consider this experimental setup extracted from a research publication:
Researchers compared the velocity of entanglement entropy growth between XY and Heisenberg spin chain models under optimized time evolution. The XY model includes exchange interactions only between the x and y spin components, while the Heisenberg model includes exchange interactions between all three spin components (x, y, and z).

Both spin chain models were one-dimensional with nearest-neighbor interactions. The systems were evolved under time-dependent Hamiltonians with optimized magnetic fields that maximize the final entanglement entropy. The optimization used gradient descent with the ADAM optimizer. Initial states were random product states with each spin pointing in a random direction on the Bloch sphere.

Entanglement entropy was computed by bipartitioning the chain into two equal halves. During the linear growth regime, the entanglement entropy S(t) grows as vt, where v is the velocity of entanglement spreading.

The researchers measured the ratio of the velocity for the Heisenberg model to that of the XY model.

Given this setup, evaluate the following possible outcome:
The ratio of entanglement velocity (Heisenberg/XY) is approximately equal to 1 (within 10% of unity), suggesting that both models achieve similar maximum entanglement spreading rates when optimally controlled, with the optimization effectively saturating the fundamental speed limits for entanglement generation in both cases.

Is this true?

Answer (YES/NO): NO